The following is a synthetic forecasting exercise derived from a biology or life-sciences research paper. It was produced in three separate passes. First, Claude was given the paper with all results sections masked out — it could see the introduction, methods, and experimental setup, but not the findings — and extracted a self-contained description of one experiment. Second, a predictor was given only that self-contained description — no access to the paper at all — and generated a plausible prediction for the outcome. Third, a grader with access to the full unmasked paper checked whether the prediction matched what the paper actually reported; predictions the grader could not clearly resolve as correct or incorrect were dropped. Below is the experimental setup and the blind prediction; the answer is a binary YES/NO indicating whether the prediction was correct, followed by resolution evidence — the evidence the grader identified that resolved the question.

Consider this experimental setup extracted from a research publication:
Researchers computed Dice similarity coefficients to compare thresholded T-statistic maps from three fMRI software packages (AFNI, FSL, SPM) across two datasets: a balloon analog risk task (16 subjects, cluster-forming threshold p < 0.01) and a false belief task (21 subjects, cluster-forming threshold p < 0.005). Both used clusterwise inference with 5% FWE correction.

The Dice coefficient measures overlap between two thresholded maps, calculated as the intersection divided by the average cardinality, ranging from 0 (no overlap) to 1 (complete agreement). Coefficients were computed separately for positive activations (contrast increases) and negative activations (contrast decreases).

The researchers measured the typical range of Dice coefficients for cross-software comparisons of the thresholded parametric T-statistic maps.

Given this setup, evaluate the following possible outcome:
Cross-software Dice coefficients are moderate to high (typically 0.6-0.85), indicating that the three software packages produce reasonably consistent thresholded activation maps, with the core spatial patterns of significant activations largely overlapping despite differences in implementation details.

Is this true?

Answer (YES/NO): NO